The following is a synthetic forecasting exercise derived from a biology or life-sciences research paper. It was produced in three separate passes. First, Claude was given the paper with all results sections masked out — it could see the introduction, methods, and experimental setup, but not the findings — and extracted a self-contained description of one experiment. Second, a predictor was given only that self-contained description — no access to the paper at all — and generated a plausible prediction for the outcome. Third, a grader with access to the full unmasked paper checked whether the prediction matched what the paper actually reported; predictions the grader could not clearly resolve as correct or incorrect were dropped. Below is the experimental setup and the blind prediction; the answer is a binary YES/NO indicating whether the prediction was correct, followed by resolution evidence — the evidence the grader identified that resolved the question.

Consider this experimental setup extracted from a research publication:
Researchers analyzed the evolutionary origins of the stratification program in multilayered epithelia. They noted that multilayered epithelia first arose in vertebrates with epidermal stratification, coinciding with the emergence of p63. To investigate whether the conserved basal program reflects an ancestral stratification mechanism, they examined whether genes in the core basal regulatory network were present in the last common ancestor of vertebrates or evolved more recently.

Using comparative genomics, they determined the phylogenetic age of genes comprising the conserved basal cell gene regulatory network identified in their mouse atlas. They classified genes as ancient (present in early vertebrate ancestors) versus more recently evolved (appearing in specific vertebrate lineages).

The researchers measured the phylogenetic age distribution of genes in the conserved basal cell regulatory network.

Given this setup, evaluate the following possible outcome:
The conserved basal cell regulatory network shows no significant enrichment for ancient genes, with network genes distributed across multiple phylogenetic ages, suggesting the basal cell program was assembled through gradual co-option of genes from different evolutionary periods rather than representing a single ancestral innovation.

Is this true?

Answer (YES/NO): NO